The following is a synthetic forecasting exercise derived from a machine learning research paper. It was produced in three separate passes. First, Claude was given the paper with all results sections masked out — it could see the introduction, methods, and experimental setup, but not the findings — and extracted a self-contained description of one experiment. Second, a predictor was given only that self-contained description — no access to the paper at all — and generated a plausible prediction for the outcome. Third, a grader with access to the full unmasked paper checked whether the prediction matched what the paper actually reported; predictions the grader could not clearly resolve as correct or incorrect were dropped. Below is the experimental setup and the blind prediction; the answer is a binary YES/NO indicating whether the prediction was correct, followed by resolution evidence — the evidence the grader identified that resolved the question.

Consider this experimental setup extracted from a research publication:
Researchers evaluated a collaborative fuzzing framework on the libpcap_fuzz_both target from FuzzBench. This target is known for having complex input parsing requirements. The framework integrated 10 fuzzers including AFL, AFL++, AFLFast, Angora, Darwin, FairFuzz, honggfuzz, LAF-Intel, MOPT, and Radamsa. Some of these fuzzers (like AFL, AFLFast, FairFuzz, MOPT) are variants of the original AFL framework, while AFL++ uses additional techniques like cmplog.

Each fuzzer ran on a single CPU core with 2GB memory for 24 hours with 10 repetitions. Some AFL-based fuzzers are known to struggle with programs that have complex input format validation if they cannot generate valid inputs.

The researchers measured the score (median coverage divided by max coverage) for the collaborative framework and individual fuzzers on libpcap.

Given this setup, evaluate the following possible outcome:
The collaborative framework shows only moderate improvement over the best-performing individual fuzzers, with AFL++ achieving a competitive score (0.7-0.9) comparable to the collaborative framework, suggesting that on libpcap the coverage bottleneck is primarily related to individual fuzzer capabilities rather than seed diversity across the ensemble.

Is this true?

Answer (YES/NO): NO